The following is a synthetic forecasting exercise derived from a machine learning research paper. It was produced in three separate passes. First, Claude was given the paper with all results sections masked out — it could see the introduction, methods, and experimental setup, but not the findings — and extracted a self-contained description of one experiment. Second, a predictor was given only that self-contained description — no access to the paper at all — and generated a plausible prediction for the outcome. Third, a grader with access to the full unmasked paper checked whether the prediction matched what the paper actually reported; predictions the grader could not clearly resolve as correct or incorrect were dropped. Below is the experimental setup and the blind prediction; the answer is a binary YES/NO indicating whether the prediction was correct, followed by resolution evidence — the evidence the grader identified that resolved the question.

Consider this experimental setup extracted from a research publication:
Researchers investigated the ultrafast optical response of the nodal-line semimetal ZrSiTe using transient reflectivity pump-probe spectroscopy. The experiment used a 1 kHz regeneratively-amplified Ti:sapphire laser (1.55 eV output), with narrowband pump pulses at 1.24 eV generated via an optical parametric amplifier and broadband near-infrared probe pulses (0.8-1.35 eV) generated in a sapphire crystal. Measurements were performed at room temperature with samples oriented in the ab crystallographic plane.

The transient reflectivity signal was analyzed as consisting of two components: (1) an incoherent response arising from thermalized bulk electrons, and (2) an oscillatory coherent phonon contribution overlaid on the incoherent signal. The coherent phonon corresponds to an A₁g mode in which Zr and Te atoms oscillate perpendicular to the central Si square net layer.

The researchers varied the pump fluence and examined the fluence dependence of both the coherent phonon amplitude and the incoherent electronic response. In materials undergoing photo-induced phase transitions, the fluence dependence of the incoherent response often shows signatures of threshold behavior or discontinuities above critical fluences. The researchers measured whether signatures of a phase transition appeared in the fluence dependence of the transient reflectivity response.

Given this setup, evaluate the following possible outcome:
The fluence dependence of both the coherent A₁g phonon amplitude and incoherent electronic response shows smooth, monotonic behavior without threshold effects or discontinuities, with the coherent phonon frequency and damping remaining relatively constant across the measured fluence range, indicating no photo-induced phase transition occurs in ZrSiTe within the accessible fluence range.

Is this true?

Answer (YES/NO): NO